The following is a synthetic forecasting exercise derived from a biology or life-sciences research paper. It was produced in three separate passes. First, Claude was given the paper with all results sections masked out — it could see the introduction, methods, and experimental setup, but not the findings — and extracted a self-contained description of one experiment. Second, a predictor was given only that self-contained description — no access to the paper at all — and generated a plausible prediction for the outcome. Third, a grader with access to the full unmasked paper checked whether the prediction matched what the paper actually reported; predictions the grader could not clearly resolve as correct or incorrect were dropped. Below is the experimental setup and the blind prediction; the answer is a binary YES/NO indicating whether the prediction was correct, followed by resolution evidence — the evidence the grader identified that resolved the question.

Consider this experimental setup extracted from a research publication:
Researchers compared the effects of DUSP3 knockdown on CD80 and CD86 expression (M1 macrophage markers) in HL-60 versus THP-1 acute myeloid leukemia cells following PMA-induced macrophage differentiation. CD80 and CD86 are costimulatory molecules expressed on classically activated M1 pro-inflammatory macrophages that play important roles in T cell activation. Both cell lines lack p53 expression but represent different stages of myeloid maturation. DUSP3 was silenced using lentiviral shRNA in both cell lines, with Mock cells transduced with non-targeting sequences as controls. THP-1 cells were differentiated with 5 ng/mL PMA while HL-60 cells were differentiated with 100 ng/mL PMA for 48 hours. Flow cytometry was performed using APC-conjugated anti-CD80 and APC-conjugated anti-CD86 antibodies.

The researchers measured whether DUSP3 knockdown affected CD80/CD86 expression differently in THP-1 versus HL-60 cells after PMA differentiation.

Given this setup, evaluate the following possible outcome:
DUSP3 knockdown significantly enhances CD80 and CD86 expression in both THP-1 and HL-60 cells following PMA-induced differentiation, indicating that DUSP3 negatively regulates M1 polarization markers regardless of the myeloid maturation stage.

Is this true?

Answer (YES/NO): NO